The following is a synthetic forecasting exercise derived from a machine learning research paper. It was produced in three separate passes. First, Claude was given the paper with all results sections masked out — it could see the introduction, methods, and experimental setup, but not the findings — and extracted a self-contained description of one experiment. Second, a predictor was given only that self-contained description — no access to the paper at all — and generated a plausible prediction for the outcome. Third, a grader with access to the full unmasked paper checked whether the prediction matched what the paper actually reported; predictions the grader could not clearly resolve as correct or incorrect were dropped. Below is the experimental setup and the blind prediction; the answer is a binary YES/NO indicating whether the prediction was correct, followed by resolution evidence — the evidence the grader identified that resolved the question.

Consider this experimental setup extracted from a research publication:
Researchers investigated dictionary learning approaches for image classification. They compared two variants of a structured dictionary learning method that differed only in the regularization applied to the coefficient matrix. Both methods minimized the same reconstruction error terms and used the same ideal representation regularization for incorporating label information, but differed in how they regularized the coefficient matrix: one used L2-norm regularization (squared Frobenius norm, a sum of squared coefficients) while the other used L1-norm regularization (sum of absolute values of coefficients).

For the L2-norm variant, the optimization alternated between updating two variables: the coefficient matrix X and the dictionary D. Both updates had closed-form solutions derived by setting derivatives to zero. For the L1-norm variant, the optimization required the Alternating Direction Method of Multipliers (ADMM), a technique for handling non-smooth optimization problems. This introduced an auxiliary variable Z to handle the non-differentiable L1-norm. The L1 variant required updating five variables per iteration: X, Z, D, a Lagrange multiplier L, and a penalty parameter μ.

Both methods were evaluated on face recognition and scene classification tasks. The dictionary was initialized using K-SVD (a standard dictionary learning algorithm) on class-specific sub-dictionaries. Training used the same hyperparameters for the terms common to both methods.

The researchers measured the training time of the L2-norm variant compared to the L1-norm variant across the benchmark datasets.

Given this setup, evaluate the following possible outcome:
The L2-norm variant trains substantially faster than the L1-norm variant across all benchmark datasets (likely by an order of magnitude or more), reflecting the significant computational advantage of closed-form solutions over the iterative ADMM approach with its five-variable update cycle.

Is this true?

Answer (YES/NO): YES